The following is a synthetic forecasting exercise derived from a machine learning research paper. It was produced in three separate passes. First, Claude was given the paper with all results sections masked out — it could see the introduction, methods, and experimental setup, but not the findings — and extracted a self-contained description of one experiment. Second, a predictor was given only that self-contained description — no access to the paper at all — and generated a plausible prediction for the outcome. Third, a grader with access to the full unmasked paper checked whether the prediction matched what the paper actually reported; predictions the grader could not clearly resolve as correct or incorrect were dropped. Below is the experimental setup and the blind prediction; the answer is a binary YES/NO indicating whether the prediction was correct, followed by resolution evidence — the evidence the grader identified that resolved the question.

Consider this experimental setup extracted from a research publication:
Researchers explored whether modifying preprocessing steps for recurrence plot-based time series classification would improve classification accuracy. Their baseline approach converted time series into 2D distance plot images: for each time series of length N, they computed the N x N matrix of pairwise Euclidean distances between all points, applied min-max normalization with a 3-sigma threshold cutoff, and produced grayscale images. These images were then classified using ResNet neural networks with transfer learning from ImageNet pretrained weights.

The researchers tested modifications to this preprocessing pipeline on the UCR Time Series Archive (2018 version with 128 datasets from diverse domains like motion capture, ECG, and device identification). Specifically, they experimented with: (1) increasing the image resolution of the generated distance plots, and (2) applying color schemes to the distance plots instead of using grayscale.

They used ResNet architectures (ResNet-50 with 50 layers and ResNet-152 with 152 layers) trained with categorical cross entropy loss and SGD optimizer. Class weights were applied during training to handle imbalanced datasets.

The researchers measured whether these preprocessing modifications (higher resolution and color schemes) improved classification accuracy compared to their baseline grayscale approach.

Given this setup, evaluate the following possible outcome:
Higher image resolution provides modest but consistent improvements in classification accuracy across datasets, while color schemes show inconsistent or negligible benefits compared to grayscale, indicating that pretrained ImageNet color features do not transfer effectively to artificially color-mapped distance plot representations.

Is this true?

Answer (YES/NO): NO